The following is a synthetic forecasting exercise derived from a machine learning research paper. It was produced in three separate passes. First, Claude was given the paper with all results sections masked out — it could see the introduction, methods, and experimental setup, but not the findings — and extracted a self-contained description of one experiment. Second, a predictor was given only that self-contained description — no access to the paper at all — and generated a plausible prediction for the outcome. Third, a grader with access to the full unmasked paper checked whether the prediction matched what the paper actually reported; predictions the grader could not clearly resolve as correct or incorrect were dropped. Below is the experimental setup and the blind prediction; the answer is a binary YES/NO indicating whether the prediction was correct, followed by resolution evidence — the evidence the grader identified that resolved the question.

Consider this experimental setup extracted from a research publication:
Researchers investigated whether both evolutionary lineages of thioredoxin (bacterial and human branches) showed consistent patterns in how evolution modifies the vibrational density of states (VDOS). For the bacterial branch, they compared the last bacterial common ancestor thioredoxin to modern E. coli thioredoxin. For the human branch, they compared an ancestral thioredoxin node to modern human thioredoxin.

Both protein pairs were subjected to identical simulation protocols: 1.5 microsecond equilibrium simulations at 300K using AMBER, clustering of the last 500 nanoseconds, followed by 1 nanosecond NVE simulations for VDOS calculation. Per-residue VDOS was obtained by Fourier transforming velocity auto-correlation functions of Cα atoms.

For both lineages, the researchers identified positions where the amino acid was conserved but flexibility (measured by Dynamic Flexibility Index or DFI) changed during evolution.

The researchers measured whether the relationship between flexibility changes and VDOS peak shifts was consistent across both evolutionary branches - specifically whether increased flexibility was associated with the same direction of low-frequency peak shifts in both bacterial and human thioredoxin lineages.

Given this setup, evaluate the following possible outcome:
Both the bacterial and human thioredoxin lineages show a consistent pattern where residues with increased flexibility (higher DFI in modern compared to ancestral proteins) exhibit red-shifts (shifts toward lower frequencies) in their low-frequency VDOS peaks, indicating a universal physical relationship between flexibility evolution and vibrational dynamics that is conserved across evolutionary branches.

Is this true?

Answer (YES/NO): YES